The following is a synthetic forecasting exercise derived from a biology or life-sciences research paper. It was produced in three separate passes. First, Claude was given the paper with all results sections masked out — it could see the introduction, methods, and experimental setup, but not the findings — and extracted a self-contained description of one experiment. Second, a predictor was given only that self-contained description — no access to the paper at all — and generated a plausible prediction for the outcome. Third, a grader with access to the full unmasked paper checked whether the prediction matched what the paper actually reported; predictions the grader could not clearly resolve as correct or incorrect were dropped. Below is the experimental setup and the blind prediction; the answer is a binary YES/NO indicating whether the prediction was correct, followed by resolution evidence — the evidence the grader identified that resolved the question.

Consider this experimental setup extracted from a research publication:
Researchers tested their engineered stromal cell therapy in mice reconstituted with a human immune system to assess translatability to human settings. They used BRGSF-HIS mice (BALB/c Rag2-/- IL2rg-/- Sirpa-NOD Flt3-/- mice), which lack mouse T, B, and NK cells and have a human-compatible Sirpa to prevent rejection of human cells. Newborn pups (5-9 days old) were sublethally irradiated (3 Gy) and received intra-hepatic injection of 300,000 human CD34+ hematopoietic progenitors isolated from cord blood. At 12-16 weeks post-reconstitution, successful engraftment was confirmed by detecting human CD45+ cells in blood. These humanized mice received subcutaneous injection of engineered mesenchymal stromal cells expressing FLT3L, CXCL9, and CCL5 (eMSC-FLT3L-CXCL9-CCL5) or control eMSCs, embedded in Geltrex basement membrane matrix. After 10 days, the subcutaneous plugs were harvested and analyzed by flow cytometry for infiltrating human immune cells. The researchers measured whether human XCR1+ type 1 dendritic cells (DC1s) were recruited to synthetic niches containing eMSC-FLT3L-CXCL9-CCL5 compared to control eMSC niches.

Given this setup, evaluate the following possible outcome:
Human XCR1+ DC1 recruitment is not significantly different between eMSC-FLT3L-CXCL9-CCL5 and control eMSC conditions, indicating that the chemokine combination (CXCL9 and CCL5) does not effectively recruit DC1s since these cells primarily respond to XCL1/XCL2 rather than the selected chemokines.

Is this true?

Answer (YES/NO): NO